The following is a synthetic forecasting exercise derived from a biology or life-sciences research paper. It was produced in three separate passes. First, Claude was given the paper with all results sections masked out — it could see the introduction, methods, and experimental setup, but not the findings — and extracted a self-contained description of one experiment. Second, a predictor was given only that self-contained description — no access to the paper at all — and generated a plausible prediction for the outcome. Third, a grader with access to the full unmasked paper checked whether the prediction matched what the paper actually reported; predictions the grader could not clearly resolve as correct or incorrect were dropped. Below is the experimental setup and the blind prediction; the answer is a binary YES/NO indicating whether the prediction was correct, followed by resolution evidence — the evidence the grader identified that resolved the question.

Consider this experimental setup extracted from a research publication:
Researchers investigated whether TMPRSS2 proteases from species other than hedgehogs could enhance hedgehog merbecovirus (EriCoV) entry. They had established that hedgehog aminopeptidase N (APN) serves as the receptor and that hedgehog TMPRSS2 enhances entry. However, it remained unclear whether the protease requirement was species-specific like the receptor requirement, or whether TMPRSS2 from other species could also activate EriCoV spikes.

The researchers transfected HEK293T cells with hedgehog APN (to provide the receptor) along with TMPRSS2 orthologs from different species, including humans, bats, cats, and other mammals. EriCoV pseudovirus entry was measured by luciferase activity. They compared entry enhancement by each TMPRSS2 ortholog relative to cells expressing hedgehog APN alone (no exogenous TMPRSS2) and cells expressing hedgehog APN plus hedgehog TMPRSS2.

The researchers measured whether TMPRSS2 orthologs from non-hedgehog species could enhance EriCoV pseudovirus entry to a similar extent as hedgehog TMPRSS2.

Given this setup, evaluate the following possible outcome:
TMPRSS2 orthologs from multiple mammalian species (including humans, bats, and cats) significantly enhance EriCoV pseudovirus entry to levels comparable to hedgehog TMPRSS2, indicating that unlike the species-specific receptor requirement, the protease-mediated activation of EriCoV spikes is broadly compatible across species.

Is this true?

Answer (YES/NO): NO